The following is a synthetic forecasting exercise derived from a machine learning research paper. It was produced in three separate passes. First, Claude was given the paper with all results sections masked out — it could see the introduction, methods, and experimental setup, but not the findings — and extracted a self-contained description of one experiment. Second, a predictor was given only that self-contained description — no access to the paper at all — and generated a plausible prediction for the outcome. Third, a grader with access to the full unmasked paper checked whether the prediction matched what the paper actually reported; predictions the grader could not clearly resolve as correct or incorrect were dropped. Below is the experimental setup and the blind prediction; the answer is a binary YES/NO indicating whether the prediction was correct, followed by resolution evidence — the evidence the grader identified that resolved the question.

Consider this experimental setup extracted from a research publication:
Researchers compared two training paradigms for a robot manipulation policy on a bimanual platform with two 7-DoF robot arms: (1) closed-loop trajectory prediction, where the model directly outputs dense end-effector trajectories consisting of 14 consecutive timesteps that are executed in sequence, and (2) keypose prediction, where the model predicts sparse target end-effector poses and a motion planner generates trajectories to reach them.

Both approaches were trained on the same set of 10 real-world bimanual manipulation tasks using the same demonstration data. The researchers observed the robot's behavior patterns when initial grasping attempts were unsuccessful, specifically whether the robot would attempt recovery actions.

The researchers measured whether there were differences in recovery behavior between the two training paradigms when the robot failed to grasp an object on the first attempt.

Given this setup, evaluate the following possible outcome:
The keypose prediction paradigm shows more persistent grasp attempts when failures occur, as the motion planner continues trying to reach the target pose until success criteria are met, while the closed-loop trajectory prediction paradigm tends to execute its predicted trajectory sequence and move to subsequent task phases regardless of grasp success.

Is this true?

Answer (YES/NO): NO